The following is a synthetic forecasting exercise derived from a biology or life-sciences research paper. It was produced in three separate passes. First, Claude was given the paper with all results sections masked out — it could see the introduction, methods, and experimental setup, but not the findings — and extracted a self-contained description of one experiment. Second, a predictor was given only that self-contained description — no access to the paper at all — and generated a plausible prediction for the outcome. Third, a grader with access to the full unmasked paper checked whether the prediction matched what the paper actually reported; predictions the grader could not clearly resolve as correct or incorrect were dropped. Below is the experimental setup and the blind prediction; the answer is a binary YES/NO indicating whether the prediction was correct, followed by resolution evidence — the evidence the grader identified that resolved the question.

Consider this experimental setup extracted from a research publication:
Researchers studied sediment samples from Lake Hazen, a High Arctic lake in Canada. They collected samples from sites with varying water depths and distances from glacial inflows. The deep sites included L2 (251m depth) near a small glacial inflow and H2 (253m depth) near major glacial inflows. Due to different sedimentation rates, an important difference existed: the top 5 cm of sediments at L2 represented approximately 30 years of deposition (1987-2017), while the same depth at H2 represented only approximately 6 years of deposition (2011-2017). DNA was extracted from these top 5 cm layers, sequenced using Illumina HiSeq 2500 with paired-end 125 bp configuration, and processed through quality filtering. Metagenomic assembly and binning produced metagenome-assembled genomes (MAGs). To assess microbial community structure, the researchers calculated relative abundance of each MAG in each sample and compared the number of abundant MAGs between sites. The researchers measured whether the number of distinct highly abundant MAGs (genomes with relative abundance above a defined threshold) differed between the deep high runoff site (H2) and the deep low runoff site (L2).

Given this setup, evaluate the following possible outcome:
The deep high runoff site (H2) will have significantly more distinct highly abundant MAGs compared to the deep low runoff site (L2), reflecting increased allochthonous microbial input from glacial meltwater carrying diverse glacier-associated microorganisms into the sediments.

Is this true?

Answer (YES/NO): NO